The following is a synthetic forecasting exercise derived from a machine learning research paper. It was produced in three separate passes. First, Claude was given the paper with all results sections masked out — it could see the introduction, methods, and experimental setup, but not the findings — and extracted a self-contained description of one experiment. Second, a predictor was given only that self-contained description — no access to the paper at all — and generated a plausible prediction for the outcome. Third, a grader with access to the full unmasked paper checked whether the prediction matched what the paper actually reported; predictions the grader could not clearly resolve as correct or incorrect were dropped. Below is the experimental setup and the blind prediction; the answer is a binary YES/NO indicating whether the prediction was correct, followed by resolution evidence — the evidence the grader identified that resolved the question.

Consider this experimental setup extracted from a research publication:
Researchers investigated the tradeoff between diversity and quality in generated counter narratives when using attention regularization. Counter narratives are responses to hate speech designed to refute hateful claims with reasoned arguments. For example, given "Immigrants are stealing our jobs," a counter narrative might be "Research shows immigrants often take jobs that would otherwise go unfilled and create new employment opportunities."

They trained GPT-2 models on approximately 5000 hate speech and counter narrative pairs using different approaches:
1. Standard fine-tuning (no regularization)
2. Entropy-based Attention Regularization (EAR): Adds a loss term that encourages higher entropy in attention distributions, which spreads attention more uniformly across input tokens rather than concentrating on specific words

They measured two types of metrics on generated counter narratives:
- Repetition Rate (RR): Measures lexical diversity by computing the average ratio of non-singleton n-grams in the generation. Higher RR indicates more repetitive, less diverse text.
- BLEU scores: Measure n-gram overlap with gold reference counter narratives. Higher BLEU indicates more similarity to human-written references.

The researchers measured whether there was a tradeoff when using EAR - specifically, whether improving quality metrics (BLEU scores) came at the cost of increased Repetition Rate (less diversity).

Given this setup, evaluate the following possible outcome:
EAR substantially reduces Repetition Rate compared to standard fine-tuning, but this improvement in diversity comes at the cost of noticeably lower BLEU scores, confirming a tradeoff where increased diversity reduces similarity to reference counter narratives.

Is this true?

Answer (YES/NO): NO